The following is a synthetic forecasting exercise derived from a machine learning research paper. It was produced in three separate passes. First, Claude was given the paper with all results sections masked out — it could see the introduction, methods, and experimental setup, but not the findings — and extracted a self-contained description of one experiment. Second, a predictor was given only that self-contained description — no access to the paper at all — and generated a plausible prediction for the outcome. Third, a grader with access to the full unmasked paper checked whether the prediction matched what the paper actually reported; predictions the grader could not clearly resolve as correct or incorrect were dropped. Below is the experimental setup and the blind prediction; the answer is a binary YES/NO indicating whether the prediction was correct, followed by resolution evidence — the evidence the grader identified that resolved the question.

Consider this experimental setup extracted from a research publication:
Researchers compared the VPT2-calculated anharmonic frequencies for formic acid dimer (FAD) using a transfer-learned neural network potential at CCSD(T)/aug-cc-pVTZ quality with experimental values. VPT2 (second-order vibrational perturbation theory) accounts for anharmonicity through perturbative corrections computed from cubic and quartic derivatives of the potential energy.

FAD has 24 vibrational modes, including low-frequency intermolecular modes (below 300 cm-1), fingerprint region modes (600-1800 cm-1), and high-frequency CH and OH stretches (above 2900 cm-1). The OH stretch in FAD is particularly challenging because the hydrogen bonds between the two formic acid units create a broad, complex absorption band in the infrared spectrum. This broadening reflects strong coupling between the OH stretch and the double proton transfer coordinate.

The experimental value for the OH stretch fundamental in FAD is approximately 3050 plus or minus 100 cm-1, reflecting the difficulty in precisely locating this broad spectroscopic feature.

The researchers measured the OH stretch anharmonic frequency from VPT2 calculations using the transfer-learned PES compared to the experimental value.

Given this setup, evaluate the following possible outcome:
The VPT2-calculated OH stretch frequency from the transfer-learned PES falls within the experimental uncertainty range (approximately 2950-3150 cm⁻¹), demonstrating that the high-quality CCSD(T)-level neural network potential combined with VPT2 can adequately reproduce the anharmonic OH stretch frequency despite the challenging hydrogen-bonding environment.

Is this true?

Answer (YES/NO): YES